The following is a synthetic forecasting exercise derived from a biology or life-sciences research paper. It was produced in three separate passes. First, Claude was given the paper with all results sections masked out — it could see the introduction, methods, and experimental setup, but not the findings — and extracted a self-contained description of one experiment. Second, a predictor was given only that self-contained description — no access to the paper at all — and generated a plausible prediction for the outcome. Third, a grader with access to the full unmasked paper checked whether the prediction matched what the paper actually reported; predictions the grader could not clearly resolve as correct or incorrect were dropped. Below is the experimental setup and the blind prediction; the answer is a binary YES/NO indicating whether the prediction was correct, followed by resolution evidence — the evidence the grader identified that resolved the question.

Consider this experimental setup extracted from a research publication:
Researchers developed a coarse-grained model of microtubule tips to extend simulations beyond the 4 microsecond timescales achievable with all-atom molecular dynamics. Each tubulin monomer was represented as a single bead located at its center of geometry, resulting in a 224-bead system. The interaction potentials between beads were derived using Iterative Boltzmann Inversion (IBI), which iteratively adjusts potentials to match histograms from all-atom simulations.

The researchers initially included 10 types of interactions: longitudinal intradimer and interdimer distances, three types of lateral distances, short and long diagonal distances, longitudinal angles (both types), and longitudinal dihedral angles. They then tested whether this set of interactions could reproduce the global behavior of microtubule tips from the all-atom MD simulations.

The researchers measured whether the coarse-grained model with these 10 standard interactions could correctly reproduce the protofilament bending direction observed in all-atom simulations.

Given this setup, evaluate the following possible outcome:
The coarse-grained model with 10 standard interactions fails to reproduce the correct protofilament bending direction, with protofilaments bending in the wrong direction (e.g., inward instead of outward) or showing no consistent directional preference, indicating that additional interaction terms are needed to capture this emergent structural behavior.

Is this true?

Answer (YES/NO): YES